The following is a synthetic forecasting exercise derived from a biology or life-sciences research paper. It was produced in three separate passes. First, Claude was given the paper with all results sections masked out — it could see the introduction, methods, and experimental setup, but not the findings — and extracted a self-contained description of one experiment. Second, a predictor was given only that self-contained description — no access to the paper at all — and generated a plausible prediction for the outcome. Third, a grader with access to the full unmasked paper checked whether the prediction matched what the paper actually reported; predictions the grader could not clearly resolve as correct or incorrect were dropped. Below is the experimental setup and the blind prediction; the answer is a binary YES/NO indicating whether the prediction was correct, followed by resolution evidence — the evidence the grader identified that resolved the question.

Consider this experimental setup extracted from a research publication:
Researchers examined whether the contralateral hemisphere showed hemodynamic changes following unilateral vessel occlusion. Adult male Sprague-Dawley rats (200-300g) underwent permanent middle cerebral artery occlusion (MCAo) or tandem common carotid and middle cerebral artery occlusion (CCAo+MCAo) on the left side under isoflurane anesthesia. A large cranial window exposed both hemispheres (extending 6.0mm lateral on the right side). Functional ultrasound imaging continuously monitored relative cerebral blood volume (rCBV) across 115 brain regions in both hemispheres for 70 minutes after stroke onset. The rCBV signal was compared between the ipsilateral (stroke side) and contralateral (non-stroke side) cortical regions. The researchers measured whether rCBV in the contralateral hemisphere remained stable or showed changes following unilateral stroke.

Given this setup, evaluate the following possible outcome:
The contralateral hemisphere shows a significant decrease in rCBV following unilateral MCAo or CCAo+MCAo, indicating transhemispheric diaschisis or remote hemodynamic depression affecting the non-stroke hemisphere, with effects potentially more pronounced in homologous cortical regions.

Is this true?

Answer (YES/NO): NO